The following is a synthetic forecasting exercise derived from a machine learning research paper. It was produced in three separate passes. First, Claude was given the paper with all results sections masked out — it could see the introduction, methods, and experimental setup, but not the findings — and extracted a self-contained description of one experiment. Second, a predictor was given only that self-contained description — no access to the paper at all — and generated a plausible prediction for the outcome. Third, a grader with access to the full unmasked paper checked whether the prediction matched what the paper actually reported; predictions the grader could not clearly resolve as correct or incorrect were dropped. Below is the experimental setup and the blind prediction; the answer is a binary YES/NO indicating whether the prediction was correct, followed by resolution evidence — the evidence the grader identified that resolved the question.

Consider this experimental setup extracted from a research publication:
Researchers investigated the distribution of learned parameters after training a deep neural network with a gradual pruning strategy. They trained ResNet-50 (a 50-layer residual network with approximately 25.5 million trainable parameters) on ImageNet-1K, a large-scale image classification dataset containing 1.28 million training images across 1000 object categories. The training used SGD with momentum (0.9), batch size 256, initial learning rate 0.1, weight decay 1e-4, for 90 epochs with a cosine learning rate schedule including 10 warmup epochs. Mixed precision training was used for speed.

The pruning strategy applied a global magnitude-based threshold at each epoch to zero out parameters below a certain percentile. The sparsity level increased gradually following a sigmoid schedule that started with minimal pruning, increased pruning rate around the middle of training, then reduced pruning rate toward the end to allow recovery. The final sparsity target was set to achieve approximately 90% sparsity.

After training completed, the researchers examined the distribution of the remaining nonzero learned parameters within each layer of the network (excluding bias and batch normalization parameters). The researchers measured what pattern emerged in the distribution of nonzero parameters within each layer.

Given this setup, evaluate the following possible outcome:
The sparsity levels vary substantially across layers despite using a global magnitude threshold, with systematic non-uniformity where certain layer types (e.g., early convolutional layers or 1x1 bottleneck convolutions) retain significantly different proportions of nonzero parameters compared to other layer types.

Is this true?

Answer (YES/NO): YES